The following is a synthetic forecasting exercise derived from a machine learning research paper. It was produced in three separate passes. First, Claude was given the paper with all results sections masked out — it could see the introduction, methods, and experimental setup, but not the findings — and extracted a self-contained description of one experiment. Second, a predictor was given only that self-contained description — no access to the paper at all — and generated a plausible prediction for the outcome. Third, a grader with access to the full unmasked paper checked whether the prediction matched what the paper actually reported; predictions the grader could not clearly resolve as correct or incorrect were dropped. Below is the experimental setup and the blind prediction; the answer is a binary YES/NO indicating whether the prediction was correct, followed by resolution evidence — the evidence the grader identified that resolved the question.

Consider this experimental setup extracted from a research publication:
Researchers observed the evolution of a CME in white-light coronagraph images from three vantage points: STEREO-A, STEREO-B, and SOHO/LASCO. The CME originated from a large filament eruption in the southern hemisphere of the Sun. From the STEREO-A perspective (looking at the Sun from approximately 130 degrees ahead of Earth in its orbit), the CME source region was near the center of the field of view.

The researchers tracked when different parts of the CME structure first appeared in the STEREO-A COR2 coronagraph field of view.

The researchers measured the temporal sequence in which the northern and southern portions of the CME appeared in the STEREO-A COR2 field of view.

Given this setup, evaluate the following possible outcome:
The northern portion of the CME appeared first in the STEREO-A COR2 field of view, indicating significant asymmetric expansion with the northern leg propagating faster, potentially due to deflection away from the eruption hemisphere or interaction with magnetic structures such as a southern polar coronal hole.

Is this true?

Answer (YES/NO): NO